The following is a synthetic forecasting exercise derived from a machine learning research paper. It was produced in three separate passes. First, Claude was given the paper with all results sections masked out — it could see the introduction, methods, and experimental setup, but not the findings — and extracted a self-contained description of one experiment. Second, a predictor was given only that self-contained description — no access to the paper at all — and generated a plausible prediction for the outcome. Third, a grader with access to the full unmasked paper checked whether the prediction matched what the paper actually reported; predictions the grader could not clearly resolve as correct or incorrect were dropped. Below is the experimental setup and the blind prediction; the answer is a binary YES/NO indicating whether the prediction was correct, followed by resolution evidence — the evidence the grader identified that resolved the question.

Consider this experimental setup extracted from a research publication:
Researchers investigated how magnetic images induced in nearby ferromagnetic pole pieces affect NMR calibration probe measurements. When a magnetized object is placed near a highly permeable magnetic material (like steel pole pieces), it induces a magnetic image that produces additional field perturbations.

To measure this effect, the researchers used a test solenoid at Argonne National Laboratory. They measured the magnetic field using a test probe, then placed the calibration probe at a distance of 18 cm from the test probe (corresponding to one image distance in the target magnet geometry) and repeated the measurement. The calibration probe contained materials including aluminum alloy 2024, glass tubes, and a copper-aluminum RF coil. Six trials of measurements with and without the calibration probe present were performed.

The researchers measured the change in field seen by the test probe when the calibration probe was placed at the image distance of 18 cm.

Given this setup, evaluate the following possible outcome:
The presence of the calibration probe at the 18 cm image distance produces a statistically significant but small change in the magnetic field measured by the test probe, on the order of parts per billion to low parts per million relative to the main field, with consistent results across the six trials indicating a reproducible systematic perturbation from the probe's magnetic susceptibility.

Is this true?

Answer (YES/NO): NO